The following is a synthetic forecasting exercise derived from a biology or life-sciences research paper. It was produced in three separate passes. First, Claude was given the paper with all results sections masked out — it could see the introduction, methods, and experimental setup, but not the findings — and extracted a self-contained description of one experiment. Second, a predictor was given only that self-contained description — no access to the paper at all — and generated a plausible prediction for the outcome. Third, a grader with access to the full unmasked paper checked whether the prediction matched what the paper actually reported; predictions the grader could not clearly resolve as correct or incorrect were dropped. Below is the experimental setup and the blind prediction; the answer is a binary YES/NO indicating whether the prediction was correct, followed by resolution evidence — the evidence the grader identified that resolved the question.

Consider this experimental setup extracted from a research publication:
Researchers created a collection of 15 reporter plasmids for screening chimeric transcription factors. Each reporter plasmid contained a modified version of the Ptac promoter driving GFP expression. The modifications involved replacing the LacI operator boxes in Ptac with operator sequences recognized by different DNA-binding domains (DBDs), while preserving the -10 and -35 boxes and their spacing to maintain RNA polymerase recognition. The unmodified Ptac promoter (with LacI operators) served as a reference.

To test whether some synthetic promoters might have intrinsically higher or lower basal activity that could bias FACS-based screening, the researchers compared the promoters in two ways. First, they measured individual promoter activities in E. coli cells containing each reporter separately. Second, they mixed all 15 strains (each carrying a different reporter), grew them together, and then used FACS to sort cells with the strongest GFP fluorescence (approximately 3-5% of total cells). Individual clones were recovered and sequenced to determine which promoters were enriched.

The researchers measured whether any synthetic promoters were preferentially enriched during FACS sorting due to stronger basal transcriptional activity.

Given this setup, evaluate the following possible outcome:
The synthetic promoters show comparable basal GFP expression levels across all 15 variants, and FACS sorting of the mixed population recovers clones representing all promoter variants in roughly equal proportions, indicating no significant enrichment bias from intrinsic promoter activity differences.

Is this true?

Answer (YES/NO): NO